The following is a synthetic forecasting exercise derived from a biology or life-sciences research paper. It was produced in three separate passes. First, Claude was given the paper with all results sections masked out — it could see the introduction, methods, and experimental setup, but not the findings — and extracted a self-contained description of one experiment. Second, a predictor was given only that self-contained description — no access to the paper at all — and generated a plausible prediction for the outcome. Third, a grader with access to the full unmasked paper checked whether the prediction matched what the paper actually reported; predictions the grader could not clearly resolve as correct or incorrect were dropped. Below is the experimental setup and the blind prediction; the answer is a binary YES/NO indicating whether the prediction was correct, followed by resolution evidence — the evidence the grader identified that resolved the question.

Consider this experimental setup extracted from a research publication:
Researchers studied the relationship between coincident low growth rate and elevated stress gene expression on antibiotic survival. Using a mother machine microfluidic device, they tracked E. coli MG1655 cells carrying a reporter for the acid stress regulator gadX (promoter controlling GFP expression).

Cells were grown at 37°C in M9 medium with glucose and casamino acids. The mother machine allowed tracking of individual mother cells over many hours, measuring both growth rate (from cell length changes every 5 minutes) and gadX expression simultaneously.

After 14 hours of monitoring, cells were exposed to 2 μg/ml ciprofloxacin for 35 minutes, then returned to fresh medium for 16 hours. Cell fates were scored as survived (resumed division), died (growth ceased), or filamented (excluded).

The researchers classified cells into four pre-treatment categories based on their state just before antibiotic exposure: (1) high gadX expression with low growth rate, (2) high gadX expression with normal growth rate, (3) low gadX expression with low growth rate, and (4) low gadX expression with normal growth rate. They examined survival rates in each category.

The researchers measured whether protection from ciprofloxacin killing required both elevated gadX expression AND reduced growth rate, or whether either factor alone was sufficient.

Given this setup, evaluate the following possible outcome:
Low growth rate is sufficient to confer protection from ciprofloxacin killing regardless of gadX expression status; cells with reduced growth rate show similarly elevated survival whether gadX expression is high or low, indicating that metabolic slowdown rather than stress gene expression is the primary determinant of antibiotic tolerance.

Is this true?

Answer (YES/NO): NO